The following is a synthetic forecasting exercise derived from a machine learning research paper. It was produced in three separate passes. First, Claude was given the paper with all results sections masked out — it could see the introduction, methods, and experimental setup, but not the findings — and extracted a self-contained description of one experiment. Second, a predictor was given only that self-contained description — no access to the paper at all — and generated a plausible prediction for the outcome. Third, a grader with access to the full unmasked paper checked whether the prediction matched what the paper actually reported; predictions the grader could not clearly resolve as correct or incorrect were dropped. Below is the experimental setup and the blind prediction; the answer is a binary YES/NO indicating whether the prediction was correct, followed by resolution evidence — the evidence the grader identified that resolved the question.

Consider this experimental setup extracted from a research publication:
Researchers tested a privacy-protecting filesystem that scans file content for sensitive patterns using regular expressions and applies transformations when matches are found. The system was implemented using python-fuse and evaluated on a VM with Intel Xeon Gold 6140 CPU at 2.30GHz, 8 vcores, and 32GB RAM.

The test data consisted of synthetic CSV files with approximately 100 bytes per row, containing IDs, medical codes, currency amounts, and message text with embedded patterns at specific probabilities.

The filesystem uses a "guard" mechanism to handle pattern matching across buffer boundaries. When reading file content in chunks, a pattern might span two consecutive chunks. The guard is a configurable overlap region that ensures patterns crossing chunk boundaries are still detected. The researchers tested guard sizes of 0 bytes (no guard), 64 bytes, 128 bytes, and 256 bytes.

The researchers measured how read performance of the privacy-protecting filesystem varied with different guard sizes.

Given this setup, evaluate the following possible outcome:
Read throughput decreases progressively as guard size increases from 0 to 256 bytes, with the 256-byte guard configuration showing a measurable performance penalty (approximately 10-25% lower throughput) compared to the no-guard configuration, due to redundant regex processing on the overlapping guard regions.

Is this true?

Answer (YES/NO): NO